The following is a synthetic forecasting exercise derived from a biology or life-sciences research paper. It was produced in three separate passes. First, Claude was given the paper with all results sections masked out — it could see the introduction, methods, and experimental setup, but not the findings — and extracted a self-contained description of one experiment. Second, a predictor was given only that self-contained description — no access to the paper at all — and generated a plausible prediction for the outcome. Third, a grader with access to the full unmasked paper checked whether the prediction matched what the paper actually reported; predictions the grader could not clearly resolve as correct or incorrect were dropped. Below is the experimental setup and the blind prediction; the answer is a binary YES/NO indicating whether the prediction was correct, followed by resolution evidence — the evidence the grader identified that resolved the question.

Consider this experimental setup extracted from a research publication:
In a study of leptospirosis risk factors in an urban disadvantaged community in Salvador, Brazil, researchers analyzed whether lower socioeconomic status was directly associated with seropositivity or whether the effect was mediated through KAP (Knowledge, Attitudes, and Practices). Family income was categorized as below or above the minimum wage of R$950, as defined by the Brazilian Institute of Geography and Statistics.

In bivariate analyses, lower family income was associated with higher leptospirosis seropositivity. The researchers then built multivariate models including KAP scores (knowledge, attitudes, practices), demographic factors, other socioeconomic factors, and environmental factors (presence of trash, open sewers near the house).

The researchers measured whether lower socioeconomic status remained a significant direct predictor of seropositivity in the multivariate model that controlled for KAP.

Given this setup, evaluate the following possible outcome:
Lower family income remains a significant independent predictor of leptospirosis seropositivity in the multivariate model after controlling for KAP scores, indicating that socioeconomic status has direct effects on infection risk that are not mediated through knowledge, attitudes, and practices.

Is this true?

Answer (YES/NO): NO